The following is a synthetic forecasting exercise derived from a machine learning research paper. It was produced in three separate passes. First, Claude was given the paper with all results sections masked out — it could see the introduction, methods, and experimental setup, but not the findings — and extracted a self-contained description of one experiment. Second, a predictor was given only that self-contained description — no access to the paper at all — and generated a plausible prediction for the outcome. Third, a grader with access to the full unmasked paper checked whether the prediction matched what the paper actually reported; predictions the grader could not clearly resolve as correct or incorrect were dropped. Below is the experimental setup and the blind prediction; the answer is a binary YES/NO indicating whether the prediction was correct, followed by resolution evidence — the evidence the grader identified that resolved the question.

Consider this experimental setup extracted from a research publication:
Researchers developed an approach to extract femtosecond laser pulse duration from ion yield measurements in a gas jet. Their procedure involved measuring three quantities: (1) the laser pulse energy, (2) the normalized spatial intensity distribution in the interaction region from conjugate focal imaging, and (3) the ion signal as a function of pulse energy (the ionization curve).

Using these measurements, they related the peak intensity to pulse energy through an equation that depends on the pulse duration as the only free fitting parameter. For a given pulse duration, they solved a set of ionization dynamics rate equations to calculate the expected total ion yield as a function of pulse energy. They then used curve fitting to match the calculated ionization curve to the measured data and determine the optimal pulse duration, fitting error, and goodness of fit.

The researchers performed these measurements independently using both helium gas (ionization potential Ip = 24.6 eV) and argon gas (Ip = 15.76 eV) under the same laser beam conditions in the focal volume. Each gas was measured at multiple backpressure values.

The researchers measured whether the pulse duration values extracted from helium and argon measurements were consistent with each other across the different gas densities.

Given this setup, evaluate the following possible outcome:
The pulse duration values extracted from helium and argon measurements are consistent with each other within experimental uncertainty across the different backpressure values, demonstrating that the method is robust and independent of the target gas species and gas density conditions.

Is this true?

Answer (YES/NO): YES